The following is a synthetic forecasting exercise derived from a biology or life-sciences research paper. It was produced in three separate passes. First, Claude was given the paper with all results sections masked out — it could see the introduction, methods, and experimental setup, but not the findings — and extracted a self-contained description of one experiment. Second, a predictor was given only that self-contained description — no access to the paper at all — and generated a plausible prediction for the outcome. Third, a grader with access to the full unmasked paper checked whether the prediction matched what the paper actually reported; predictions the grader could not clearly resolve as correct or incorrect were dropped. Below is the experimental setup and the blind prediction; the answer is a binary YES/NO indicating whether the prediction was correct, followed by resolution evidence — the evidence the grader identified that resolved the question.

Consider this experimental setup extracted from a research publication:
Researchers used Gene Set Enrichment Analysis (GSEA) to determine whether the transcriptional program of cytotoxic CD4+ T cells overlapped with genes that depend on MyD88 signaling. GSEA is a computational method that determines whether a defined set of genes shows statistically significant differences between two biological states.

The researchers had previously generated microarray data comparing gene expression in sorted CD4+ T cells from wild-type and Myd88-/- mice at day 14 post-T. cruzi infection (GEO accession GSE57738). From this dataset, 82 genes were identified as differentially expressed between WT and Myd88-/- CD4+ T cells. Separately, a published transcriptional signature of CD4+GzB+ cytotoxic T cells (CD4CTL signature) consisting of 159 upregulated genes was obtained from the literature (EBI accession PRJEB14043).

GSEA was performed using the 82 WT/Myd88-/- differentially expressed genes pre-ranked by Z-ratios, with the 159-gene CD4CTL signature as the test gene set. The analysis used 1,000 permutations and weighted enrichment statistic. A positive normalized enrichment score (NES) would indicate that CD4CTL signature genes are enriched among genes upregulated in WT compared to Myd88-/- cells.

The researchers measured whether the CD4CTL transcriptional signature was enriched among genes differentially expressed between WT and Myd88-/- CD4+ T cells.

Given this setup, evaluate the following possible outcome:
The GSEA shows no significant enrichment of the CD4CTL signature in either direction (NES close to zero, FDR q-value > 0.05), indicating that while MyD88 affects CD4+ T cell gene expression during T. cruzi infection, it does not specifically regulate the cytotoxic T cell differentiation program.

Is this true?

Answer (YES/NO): NO